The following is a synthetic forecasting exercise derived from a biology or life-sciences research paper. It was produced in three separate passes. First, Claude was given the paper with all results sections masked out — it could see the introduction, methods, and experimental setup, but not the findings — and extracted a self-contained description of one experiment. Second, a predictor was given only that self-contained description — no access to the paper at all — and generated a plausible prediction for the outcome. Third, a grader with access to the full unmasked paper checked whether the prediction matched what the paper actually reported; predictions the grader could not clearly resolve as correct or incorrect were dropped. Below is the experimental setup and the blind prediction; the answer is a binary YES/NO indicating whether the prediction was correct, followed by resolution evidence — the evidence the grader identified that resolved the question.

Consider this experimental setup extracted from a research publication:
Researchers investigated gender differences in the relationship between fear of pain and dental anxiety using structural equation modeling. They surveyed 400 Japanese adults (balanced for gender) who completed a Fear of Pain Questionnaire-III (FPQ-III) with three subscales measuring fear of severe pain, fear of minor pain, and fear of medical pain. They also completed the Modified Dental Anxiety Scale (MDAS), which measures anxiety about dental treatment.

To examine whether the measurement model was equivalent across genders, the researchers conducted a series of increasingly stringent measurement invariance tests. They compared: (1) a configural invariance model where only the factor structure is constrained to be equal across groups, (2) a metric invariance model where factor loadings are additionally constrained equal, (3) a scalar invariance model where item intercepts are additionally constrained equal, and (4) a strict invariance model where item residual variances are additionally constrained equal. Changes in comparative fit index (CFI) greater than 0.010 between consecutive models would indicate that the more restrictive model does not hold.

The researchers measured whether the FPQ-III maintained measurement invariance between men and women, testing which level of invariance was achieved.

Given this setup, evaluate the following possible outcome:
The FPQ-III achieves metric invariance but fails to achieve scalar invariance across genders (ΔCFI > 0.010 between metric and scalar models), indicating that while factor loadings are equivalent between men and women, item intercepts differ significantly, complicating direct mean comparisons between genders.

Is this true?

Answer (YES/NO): NO